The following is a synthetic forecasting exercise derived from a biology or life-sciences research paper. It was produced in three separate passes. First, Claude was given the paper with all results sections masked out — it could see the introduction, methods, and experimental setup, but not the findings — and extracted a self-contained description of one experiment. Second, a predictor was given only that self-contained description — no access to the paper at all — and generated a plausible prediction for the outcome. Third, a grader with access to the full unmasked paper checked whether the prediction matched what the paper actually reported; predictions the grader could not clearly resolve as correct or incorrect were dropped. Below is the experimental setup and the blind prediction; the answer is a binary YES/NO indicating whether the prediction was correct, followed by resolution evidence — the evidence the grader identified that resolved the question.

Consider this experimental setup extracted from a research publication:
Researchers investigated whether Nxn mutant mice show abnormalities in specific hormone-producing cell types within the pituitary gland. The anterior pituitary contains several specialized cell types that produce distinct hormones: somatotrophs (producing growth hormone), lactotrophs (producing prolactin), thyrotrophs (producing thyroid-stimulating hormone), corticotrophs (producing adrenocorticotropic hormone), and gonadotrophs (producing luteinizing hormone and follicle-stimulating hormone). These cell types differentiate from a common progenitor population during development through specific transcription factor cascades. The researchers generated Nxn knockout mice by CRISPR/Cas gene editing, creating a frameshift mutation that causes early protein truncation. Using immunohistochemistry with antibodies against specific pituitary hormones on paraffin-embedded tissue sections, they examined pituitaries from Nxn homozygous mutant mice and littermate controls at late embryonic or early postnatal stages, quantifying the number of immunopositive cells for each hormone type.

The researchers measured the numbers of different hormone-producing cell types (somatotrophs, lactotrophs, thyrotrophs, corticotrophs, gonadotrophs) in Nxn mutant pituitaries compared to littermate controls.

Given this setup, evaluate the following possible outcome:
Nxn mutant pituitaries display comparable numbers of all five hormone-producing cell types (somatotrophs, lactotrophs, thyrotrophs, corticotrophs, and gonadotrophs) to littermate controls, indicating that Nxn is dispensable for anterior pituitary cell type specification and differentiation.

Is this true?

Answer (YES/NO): NO